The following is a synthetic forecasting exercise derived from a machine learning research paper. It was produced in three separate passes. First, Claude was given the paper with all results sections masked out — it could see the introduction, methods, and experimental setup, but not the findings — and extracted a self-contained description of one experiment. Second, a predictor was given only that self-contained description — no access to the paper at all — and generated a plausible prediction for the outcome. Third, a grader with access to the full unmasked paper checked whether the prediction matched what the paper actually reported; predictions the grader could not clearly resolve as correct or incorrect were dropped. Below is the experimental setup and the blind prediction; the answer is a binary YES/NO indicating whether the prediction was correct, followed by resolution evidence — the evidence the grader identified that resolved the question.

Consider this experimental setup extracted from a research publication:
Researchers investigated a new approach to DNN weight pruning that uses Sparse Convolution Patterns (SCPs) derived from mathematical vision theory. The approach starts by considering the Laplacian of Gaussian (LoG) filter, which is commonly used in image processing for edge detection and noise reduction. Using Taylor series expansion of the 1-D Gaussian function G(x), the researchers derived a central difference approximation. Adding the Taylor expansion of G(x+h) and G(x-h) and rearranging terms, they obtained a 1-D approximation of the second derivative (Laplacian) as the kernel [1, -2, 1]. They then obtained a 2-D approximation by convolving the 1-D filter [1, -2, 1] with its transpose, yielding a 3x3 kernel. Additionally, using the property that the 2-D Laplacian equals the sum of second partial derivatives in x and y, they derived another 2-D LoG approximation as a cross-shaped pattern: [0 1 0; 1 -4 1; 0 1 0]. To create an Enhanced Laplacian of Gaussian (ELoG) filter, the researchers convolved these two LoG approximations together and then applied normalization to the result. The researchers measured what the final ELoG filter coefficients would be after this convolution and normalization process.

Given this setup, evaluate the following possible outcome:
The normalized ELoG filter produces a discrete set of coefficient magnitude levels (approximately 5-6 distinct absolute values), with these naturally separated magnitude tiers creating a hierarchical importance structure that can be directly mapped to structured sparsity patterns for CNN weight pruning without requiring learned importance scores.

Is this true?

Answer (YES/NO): NO